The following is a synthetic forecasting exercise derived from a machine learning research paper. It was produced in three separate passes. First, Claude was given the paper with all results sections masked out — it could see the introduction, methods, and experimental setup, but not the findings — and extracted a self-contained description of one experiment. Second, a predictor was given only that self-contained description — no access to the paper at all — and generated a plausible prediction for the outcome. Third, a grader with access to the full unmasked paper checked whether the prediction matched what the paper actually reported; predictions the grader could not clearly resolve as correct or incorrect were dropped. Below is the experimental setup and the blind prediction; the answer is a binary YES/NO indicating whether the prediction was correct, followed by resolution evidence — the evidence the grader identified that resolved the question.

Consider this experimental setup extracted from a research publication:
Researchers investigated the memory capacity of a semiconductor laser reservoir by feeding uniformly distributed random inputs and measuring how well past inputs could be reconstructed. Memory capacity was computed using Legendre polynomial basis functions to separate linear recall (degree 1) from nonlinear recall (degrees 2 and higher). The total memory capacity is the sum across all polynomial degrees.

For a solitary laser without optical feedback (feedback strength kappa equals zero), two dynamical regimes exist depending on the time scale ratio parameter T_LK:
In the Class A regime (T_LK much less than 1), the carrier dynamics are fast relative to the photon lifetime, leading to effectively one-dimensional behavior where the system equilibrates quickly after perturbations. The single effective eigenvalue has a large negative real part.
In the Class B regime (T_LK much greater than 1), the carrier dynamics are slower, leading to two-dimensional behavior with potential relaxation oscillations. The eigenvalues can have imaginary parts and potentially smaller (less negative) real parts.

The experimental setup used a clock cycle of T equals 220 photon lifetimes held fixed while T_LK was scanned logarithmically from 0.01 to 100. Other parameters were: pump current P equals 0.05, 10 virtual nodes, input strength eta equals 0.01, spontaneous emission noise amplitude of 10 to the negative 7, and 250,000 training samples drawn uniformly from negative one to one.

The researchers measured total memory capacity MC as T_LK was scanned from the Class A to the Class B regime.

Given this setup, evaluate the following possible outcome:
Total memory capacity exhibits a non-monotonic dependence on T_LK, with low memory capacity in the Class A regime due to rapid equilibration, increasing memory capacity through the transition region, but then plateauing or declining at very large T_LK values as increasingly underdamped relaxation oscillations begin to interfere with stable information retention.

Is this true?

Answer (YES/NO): NO